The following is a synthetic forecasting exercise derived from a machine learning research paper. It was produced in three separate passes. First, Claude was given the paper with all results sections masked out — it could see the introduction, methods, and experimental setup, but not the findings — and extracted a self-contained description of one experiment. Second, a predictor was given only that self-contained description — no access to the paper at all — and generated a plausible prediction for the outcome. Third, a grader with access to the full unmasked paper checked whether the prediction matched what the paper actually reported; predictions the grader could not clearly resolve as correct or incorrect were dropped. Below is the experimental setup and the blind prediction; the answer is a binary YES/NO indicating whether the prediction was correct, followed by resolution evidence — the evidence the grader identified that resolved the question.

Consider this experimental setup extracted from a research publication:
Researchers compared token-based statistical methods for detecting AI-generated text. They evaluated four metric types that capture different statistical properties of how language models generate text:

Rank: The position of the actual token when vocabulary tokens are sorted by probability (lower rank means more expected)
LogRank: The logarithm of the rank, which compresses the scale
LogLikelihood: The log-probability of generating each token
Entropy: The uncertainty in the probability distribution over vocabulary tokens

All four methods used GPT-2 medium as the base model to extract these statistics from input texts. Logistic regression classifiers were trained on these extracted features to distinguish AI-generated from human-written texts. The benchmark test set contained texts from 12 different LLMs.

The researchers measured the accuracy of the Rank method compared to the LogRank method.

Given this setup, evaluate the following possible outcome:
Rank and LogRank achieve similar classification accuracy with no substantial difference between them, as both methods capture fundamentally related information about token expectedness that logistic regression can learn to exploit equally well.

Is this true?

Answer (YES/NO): NO